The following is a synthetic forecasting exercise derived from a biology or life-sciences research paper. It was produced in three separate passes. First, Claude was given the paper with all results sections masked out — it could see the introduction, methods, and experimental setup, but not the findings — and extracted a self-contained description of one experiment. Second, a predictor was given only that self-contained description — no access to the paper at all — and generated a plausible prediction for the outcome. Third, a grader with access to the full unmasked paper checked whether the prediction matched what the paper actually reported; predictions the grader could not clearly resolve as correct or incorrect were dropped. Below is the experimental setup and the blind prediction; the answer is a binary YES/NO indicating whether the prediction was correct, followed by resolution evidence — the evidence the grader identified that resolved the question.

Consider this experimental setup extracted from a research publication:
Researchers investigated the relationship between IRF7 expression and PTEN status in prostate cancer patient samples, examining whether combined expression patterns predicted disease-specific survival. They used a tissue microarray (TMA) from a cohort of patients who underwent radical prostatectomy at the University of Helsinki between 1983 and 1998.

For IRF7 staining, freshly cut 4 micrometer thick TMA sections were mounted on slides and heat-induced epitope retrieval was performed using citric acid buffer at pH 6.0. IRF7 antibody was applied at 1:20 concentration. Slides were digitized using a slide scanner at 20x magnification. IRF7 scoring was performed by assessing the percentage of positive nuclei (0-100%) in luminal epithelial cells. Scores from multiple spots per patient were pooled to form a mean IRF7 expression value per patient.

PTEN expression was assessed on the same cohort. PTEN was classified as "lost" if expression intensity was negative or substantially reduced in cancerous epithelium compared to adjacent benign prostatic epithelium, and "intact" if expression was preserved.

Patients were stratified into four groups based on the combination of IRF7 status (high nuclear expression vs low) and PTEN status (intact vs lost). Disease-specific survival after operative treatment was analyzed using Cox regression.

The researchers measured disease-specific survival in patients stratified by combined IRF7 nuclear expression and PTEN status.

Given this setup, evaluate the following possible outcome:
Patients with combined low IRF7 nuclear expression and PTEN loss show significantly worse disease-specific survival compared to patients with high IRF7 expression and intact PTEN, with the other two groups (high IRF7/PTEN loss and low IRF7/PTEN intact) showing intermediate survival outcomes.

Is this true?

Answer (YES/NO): NO